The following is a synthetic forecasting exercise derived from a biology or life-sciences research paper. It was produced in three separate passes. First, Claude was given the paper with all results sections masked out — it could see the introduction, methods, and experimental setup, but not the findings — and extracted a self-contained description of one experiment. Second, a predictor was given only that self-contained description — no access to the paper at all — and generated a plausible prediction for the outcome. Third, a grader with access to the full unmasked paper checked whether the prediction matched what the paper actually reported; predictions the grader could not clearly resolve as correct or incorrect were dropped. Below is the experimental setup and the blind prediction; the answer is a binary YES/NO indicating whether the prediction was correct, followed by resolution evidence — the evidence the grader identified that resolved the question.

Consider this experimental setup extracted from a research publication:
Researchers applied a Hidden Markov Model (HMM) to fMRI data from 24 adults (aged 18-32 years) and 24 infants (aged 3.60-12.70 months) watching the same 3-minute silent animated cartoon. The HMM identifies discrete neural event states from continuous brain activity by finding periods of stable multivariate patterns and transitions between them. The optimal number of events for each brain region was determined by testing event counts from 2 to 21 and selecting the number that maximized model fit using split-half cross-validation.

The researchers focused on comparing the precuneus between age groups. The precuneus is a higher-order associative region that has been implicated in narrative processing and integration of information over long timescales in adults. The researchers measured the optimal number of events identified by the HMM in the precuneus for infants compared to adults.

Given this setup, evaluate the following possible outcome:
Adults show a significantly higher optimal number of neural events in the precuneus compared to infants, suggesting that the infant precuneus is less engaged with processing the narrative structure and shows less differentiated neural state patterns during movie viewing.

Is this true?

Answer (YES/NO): NO